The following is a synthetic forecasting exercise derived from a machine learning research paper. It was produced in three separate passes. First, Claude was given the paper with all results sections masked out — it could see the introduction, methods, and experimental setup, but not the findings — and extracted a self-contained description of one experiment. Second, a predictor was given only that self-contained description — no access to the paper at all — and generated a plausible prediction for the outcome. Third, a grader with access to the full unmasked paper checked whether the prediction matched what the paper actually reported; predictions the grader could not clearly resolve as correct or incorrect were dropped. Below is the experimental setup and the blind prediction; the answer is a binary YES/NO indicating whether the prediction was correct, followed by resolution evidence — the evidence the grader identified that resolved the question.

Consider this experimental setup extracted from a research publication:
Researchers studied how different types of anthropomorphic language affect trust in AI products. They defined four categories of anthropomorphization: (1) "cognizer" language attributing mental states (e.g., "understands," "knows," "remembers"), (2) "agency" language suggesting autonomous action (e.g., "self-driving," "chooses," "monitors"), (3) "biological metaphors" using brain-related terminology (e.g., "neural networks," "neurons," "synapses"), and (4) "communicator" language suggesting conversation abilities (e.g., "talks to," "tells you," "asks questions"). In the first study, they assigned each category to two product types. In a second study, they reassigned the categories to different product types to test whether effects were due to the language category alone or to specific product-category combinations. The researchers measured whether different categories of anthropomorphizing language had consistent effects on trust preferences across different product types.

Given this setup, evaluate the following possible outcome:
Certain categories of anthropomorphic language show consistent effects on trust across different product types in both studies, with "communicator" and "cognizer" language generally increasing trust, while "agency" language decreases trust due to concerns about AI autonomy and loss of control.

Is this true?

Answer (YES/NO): NO